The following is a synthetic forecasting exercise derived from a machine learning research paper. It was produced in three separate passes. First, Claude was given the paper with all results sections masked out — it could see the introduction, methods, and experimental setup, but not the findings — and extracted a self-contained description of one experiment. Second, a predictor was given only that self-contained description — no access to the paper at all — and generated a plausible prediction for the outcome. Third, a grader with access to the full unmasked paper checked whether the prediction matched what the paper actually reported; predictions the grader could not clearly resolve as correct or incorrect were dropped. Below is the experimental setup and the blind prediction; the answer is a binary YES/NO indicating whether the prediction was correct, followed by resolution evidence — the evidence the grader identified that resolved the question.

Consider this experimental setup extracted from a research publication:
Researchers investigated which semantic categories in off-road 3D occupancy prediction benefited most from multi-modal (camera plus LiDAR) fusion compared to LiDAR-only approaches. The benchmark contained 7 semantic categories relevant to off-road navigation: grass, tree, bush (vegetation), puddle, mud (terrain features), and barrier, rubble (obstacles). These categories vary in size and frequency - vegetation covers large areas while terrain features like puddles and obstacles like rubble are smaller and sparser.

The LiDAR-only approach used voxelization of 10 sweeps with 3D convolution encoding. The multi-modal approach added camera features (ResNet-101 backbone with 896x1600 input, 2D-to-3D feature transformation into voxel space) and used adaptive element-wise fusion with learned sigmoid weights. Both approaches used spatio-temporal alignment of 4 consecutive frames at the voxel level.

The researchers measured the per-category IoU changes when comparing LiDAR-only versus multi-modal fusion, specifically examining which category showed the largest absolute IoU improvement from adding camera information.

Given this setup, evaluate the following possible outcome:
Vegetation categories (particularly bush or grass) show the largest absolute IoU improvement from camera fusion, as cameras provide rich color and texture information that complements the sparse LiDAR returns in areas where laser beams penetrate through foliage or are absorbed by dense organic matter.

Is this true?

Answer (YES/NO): YES